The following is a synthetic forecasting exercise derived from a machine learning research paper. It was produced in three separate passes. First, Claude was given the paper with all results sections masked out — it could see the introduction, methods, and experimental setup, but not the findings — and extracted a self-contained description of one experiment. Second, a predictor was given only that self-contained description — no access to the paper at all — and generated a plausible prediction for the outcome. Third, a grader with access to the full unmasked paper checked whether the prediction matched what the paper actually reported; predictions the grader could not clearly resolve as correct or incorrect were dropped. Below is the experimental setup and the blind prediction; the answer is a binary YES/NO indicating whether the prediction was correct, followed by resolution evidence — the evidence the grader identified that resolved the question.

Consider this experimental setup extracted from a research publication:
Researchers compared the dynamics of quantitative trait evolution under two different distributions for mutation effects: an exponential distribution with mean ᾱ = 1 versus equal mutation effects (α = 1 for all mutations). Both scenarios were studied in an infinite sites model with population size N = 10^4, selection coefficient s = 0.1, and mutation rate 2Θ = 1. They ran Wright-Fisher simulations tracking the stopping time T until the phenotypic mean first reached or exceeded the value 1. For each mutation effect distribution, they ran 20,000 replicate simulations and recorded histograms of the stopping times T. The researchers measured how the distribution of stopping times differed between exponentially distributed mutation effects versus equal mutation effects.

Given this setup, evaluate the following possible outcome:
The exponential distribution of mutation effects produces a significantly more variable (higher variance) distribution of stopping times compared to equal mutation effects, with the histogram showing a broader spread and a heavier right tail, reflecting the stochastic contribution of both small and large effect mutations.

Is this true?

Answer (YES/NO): YES